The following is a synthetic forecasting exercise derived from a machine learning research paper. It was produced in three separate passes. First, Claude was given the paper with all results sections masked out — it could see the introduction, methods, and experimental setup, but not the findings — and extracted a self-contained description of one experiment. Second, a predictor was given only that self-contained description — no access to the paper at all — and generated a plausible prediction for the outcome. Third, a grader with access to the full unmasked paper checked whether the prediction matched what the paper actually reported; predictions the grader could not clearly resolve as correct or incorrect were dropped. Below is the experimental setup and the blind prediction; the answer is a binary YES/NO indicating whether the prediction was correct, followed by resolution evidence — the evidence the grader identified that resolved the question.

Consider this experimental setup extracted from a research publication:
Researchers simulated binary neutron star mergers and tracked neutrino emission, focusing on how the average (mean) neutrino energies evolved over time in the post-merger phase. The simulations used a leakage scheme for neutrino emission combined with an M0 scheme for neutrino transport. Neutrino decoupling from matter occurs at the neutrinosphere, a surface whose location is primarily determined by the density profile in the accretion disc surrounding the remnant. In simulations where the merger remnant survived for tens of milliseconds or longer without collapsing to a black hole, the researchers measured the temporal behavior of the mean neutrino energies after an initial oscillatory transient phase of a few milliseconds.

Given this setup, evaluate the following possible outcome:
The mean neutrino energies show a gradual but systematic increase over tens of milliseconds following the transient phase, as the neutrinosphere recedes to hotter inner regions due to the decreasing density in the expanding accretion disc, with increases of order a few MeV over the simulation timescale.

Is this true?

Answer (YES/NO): NO